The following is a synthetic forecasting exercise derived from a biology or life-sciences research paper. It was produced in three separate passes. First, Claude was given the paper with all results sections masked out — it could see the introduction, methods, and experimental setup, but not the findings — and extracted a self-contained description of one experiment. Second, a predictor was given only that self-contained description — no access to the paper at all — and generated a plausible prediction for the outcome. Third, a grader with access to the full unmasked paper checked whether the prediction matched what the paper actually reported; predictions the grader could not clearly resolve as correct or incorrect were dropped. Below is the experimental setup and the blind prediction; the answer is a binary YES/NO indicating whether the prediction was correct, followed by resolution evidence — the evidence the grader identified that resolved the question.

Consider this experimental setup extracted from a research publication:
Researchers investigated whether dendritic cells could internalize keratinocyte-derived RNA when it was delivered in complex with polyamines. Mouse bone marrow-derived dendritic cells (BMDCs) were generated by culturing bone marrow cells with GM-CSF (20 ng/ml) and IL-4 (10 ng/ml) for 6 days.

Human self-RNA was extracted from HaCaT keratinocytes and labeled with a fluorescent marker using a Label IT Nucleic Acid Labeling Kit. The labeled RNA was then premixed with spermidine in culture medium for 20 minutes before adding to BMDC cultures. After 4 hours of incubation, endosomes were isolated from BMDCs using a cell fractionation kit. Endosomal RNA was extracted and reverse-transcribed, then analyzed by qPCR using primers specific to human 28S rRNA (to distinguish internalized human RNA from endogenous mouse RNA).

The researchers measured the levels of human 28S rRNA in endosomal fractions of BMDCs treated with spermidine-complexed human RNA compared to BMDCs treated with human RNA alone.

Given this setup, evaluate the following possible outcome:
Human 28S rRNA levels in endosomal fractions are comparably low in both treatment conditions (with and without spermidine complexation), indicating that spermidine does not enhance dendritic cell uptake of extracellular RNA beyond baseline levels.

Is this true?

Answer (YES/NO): YES